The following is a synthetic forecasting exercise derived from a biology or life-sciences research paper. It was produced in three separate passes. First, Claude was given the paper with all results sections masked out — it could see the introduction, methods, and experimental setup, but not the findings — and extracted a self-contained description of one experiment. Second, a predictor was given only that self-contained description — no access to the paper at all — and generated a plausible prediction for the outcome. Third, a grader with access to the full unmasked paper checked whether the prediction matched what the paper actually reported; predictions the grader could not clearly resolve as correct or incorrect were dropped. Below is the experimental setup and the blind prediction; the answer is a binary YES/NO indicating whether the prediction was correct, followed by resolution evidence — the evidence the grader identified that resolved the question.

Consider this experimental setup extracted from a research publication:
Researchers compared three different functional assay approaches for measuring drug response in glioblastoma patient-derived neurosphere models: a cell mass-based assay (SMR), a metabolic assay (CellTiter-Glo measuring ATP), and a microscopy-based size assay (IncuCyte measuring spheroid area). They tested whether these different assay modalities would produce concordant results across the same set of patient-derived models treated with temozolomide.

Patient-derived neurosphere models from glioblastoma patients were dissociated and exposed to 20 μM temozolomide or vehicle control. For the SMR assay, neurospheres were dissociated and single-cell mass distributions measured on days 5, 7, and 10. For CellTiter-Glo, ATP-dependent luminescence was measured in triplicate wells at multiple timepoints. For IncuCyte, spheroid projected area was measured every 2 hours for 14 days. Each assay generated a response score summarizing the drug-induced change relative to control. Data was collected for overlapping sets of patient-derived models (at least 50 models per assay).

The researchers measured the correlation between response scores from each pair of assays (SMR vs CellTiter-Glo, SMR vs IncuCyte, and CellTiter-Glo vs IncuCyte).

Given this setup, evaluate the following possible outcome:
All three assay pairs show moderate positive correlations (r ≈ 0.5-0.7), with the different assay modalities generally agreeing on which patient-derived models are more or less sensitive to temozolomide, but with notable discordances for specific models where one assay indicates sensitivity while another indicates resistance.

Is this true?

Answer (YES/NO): YES